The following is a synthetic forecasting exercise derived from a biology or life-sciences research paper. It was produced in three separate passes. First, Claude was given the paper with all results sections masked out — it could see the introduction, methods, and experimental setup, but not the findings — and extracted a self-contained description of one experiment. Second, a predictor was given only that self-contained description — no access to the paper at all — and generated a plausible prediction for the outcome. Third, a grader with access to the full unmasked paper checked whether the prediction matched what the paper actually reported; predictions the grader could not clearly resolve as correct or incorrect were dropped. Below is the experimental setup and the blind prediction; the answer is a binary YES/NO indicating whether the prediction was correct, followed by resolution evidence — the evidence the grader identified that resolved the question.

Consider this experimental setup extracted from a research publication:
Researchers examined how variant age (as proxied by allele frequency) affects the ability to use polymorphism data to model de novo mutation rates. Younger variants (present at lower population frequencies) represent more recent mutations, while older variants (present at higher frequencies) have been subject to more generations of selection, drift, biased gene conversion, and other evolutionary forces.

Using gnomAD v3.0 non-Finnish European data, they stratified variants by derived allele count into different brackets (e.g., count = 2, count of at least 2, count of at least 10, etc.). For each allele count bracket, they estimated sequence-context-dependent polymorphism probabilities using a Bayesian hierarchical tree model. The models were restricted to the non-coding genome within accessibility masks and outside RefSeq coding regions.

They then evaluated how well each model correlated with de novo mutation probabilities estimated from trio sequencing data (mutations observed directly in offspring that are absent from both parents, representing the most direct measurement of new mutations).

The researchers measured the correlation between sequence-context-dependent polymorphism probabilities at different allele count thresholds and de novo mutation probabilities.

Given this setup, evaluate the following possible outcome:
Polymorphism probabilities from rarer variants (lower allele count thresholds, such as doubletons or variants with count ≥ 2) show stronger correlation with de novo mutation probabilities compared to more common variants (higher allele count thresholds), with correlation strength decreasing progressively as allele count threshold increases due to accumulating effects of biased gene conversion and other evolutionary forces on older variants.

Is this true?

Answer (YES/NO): NO